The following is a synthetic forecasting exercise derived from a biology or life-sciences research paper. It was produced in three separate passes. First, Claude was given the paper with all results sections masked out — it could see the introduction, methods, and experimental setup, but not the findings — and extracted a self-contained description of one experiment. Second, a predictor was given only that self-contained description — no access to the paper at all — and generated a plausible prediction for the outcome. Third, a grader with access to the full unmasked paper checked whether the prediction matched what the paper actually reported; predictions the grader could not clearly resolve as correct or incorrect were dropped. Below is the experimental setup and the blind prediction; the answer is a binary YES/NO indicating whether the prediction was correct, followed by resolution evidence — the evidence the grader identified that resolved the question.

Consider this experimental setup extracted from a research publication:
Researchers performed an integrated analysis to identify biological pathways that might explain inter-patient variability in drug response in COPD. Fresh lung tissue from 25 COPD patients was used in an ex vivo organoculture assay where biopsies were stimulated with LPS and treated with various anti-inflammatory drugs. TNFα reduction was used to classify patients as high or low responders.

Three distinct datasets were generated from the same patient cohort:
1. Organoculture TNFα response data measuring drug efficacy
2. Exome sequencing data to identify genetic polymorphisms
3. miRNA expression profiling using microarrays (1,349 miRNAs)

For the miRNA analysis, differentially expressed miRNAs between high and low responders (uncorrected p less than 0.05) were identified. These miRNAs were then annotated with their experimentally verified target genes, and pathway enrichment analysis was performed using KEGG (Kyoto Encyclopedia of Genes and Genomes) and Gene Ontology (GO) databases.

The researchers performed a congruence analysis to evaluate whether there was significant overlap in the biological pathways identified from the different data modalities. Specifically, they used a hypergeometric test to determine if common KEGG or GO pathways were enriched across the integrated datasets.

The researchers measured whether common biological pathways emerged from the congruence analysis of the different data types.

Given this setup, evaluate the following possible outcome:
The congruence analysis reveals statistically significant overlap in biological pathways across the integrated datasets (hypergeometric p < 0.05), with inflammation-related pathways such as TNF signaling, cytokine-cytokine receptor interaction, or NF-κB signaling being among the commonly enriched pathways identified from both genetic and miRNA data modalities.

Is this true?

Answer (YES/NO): NO